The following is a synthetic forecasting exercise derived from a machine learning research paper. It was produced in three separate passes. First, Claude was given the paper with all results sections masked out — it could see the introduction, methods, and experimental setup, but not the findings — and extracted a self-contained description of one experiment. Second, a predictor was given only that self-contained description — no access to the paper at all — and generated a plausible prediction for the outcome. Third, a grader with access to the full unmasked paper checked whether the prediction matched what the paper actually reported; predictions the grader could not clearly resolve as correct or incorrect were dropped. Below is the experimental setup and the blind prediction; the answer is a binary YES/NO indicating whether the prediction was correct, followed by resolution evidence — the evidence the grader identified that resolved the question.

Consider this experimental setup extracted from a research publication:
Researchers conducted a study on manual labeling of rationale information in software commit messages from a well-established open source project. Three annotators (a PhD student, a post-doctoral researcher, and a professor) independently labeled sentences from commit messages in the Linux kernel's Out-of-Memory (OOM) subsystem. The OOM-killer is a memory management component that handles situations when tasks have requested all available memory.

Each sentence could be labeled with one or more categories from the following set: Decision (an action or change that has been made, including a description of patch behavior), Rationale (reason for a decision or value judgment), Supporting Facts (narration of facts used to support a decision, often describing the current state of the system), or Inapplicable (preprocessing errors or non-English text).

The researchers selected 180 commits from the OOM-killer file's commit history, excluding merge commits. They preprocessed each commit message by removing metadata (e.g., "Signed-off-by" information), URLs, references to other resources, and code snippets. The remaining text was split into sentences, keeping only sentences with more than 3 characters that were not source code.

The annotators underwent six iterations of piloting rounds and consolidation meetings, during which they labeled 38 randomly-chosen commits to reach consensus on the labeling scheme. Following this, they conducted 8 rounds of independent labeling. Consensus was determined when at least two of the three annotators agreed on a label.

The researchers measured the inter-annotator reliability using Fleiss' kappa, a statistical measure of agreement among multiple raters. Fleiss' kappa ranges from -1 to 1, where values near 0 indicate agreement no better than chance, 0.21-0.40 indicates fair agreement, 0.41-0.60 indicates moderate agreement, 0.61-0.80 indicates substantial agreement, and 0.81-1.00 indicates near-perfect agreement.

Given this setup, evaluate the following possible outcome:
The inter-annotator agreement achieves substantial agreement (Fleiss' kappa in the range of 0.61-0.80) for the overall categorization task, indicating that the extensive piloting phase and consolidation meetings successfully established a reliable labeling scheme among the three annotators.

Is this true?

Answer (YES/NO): YES